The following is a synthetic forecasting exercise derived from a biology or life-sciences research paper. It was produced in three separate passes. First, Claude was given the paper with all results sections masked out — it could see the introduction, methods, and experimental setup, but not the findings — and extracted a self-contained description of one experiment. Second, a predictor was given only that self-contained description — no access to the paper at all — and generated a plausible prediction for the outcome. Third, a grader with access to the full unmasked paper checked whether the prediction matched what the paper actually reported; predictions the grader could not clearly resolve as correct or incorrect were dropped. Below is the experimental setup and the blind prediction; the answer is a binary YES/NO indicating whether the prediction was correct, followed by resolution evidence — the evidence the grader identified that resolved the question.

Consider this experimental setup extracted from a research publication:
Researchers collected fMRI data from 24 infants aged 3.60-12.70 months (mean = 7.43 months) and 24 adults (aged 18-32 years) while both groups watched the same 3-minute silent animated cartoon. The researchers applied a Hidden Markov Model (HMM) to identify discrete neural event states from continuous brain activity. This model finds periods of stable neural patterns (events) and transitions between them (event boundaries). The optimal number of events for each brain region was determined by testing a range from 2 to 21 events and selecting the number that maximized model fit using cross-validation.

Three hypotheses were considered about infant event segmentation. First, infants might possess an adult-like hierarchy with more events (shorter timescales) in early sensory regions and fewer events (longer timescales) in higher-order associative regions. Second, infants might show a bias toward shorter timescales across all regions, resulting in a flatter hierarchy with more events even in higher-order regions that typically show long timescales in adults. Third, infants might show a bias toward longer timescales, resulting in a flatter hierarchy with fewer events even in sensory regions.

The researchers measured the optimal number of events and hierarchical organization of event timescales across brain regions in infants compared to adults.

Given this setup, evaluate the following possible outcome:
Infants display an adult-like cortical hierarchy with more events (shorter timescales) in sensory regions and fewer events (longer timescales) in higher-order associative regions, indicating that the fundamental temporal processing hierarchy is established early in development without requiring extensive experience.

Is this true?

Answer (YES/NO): NO